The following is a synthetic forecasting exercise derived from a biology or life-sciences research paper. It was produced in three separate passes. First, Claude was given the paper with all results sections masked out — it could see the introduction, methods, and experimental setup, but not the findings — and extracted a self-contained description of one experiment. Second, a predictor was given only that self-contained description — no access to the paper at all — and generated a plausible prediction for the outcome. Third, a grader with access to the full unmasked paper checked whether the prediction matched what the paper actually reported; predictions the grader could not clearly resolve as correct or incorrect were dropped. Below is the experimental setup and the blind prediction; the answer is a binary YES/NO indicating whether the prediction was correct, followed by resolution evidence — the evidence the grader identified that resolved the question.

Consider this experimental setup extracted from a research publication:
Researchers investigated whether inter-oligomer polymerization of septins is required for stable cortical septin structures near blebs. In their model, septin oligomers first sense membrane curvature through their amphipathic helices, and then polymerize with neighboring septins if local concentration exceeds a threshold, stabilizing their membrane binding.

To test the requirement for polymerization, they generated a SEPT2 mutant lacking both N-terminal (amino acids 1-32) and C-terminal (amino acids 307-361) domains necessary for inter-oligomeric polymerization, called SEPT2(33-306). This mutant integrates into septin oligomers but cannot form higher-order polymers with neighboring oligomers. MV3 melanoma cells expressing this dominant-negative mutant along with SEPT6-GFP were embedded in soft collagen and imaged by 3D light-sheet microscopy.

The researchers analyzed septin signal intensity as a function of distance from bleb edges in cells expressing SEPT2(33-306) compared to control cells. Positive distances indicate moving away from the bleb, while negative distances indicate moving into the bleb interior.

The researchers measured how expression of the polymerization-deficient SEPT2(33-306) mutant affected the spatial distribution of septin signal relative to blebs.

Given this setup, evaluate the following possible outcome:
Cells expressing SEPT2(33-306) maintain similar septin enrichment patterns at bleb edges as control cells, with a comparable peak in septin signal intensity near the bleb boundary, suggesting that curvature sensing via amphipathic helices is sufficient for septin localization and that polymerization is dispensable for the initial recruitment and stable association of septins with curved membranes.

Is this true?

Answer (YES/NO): NO